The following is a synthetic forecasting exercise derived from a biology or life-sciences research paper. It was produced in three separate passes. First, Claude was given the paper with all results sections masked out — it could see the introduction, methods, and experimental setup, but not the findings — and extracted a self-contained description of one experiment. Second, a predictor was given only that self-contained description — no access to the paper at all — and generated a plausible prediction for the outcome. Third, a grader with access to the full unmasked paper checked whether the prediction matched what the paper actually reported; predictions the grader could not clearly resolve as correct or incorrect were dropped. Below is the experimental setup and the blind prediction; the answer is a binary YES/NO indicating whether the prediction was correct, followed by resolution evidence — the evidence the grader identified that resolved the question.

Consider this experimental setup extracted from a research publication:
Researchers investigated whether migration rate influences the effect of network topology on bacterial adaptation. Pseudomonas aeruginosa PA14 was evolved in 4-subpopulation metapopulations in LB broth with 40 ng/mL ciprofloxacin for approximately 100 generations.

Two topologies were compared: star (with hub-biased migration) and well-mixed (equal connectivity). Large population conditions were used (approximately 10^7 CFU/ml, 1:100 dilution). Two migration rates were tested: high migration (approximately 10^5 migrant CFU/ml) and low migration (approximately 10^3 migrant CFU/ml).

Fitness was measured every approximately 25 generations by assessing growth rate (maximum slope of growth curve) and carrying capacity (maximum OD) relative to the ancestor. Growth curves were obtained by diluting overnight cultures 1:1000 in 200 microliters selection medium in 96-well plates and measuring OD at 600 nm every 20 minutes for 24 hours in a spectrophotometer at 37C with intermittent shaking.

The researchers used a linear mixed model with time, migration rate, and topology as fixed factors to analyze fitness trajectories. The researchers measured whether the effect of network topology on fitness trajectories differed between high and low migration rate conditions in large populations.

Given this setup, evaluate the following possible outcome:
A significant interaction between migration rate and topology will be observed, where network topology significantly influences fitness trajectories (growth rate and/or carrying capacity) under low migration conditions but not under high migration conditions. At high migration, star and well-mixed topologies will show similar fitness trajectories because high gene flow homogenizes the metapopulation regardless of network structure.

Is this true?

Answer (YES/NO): NO